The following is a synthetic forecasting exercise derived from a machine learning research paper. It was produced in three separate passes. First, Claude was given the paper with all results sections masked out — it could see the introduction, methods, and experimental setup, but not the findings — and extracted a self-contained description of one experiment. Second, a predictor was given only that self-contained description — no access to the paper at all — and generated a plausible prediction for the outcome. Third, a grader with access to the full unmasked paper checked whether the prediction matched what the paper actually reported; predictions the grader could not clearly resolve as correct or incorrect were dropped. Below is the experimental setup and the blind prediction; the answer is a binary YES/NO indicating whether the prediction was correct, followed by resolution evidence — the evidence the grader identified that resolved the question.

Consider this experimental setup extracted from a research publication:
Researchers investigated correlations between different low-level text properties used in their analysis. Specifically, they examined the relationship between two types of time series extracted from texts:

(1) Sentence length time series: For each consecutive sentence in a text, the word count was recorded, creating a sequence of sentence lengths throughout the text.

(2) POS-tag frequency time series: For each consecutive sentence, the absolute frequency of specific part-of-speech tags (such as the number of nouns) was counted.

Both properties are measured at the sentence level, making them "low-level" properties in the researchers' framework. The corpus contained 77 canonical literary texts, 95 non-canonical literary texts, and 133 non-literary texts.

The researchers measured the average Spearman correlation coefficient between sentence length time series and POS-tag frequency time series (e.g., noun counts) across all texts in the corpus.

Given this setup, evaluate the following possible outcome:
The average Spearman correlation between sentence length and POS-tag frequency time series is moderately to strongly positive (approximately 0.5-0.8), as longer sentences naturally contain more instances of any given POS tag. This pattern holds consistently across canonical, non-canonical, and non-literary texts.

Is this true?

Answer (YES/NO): NO